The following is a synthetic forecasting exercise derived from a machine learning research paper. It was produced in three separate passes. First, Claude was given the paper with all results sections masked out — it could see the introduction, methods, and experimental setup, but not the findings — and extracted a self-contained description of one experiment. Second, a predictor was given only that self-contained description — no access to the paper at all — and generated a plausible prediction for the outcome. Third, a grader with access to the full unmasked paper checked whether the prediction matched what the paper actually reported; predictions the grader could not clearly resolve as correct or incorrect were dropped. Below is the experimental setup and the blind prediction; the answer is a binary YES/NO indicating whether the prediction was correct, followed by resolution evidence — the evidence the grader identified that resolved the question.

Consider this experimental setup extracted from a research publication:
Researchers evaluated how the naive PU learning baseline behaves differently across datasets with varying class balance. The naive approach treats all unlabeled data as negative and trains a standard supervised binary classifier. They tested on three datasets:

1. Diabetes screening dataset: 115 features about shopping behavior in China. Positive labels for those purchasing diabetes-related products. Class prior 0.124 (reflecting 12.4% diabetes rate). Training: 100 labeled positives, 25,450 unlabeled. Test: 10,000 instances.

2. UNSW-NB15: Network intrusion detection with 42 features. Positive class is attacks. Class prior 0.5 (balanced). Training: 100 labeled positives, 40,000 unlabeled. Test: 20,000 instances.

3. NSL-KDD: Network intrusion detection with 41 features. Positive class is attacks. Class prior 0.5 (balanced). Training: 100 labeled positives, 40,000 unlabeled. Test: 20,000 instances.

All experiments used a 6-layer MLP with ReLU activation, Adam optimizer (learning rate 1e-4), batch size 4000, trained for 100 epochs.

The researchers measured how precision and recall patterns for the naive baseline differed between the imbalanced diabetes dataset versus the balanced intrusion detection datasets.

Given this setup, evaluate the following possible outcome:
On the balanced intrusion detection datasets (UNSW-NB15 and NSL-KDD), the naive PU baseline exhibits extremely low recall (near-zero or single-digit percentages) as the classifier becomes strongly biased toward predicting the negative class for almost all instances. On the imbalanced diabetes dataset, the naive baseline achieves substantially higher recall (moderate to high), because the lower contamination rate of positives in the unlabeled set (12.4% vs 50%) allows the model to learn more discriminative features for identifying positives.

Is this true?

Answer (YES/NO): NO